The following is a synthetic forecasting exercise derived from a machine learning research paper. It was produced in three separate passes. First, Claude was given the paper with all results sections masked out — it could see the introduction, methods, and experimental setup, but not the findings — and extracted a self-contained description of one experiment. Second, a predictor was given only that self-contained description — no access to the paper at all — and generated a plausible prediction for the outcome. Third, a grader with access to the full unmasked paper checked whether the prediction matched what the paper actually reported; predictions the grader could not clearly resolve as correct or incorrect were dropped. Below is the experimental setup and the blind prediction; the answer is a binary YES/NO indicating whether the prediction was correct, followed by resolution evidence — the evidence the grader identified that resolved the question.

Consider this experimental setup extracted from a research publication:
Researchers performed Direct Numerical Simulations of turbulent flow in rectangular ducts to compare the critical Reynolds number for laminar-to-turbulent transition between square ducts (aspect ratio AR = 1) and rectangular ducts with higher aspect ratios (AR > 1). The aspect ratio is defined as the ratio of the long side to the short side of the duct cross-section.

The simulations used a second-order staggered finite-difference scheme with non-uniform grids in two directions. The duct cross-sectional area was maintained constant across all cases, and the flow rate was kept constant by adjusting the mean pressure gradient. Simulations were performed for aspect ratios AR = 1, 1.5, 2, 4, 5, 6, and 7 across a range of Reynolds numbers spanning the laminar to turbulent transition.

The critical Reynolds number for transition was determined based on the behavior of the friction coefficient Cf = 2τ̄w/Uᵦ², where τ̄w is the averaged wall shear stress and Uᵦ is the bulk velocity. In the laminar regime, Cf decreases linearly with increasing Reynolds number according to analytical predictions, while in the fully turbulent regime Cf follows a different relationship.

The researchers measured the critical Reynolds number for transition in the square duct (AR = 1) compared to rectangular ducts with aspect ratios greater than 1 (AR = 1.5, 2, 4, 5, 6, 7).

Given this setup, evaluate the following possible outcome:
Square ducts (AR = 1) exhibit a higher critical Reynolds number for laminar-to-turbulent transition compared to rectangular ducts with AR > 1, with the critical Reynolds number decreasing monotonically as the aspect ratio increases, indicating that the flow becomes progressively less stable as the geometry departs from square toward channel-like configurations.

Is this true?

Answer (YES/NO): NO